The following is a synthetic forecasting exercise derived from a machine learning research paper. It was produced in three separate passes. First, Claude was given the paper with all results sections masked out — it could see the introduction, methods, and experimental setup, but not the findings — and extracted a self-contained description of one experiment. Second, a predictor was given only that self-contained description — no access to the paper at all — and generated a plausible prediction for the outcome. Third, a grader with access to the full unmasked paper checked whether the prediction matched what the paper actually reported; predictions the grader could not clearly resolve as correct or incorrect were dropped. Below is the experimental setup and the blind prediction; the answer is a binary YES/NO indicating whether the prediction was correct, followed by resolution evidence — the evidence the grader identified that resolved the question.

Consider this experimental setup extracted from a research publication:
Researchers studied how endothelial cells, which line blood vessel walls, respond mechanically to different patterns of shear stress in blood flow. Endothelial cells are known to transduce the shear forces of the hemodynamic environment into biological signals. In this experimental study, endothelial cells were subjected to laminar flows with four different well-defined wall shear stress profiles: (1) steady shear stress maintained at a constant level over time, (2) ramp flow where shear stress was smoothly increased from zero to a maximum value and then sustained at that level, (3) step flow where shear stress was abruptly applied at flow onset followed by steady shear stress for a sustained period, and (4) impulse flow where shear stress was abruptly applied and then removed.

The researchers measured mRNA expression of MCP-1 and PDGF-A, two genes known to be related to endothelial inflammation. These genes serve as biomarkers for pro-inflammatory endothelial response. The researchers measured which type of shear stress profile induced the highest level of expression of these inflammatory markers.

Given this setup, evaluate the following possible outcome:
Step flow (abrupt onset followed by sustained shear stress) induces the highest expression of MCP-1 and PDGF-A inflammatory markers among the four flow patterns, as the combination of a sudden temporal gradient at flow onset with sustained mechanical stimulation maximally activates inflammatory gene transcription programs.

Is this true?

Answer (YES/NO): NO